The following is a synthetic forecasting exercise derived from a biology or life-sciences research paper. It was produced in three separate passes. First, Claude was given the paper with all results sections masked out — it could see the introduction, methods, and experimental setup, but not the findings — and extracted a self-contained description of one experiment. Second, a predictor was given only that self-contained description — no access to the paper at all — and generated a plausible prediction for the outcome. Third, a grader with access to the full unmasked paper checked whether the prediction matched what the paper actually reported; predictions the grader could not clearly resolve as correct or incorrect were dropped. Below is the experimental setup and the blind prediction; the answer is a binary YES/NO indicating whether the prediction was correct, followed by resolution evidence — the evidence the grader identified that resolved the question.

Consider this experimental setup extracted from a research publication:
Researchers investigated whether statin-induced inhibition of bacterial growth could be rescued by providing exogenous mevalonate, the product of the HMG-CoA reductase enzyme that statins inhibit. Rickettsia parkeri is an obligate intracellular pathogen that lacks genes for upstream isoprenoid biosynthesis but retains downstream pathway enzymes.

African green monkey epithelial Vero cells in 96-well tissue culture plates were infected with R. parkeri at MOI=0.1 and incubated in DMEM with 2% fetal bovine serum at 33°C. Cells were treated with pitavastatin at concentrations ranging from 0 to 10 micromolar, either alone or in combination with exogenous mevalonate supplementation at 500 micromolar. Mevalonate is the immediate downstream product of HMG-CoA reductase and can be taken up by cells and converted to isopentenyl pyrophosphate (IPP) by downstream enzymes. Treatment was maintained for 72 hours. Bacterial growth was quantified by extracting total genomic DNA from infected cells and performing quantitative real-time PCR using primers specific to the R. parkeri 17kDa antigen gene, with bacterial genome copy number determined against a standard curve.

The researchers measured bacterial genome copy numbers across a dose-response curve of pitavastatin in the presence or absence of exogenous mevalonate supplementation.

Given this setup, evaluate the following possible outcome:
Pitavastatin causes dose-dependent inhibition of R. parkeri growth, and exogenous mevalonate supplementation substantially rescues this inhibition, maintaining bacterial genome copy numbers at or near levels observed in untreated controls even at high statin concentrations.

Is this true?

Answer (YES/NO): YES